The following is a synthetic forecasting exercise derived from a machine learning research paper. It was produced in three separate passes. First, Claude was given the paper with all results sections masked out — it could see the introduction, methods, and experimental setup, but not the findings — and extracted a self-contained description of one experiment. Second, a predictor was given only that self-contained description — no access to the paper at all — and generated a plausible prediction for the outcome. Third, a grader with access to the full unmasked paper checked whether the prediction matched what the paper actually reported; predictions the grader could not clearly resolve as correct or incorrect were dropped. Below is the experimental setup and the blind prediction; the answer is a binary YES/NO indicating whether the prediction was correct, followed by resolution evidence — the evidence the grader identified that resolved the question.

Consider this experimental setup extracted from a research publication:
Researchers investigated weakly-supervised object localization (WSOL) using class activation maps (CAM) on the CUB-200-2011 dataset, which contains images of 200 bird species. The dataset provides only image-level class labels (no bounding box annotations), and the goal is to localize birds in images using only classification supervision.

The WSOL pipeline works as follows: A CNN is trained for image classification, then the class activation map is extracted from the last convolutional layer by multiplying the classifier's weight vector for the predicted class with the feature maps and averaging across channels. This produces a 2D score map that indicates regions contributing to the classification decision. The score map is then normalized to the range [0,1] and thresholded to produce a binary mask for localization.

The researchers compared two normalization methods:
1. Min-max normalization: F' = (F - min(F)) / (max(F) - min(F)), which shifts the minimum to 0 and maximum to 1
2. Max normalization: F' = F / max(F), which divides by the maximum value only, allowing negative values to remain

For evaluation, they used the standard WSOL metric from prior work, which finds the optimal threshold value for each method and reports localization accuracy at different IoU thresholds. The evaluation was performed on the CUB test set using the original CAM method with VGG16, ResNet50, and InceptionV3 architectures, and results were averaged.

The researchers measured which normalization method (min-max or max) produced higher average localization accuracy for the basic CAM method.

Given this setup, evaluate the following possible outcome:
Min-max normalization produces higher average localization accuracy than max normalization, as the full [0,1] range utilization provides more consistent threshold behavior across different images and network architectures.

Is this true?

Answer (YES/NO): NO